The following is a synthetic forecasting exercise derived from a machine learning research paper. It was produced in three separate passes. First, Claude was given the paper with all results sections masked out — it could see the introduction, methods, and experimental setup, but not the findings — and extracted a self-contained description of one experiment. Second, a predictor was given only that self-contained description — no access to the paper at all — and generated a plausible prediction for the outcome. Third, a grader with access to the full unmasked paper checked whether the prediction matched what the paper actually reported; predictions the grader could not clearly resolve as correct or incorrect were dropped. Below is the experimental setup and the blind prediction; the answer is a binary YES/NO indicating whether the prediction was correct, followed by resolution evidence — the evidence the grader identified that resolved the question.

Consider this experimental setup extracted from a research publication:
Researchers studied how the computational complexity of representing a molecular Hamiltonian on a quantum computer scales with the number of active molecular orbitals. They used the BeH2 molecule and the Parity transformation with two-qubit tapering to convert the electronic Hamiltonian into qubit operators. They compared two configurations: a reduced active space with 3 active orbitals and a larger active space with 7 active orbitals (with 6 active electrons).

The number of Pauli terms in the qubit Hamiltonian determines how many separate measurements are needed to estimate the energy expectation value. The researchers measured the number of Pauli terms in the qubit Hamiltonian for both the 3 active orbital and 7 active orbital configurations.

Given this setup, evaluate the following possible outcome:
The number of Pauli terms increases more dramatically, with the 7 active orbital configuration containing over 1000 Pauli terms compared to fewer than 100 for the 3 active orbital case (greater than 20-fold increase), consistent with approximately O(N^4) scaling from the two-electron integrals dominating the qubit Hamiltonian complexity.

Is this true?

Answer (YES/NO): NO